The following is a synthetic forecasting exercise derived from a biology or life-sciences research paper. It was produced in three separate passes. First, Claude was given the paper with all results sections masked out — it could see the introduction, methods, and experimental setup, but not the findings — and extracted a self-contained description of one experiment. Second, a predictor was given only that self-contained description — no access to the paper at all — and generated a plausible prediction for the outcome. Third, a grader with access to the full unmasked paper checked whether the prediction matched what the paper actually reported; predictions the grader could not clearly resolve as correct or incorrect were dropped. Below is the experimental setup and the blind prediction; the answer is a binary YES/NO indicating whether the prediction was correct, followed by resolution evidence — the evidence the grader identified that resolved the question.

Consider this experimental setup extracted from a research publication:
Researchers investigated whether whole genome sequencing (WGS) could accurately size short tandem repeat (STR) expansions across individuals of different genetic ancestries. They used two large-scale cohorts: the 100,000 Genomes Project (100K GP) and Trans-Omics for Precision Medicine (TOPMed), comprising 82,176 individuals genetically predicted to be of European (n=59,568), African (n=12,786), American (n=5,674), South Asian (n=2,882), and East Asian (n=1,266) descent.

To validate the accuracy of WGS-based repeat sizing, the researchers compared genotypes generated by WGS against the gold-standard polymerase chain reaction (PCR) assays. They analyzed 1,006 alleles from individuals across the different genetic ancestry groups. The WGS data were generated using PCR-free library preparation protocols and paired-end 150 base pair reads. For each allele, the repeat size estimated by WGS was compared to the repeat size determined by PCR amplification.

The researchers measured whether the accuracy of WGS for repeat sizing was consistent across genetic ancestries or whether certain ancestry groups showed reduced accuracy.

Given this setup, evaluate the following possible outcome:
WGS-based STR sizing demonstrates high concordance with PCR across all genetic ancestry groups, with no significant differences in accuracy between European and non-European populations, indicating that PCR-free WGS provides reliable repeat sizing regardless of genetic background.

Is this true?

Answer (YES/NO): YES